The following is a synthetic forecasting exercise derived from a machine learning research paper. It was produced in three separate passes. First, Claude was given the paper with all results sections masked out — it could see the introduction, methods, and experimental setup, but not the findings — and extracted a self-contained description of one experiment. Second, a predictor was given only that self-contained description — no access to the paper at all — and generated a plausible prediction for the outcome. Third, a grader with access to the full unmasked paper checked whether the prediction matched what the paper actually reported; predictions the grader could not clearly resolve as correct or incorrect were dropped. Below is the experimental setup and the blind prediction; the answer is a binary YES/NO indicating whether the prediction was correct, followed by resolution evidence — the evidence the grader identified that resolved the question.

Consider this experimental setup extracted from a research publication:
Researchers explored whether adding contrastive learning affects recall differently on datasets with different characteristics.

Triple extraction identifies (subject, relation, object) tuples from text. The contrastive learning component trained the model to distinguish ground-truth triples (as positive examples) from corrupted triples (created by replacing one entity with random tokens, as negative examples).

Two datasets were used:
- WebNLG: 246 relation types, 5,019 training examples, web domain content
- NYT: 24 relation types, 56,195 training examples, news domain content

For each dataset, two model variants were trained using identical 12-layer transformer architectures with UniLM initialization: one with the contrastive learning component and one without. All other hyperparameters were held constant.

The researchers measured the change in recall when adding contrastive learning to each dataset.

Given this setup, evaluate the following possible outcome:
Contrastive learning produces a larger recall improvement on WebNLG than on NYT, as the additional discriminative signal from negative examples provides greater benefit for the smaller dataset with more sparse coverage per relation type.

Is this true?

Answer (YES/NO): YES